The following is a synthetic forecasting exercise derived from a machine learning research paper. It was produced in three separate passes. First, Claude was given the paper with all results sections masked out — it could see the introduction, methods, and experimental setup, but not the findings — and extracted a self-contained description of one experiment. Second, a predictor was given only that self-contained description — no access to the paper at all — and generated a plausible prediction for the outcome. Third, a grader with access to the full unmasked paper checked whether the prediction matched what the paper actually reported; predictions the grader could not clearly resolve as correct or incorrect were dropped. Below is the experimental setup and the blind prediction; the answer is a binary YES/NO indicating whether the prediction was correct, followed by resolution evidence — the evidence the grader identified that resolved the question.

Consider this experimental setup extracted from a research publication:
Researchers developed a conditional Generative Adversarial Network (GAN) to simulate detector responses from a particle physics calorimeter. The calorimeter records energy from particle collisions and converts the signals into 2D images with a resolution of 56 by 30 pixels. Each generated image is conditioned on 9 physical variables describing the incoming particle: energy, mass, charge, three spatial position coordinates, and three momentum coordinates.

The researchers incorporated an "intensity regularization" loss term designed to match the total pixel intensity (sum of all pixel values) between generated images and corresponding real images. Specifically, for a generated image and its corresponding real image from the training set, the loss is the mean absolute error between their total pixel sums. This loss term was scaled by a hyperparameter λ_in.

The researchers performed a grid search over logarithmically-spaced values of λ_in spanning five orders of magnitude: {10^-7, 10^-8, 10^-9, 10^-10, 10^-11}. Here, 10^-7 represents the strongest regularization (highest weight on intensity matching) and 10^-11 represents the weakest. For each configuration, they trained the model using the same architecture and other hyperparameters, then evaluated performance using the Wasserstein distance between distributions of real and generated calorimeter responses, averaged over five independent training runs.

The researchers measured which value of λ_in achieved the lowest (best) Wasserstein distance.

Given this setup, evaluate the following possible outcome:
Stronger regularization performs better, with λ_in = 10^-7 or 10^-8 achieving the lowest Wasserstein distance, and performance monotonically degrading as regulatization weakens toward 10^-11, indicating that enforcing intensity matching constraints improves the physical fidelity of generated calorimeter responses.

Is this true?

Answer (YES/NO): NO